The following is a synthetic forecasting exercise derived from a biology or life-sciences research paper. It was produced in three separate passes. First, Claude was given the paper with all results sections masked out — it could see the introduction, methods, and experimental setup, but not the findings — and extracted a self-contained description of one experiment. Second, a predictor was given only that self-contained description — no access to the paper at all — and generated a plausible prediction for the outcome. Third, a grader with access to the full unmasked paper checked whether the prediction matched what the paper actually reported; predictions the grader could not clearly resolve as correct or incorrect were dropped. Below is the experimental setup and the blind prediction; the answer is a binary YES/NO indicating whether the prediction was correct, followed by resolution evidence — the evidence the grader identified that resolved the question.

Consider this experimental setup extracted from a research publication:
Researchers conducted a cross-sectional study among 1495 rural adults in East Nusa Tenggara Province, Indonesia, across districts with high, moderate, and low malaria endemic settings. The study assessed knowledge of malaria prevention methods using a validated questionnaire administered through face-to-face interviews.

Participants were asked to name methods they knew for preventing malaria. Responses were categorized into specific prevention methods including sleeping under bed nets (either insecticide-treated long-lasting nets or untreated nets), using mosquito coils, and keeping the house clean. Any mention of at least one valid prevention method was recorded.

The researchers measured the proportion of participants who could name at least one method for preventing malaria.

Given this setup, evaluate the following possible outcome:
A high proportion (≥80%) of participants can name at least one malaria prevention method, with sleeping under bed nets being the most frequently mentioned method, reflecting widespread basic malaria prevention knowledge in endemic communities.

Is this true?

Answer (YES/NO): NO